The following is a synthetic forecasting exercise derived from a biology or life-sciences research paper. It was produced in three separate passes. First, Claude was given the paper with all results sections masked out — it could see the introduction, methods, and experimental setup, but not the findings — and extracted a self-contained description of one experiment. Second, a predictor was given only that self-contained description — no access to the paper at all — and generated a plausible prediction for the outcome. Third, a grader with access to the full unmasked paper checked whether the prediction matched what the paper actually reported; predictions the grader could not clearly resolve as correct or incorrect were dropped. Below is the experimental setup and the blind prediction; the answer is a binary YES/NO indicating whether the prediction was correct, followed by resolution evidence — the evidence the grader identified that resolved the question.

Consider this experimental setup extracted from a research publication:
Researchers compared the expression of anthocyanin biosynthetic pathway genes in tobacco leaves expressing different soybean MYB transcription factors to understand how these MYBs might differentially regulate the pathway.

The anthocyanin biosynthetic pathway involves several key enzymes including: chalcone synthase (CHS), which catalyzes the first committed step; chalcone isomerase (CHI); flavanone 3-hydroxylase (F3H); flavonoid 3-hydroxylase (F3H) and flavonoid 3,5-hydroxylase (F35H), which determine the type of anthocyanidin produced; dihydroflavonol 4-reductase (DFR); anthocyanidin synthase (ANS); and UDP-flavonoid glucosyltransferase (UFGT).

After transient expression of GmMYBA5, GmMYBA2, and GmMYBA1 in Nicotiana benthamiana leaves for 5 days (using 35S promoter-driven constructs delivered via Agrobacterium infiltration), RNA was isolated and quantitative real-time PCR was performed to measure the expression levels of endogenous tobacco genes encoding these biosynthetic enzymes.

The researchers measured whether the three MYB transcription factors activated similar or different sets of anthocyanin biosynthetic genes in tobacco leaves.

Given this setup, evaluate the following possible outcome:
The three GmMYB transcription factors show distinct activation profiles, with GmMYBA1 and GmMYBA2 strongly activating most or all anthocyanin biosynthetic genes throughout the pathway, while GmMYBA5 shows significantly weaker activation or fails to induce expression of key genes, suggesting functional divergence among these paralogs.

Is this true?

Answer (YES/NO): YES